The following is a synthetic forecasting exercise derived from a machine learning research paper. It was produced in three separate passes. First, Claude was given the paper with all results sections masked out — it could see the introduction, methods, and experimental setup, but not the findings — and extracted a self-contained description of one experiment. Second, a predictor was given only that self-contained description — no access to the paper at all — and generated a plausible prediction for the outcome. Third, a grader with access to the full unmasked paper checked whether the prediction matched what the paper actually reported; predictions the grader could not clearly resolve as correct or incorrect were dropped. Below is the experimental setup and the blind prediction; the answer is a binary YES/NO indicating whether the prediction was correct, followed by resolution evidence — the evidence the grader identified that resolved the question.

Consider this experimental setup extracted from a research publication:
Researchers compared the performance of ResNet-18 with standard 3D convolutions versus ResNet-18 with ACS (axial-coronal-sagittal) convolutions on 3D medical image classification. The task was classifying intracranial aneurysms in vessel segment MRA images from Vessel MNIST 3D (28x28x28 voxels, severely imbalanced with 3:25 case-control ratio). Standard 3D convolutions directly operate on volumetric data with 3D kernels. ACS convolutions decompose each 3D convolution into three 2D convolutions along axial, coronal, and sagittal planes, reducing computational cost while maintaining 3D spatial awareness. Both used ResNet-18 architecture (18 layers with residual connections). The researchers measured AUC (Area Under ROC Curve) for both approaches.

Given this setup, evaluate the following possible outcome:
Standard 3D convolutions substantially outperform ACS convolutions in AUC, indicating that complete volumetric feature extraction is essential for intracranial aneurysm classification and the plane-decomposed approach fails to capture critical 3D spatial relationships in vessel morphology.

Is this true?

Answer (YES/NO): NO